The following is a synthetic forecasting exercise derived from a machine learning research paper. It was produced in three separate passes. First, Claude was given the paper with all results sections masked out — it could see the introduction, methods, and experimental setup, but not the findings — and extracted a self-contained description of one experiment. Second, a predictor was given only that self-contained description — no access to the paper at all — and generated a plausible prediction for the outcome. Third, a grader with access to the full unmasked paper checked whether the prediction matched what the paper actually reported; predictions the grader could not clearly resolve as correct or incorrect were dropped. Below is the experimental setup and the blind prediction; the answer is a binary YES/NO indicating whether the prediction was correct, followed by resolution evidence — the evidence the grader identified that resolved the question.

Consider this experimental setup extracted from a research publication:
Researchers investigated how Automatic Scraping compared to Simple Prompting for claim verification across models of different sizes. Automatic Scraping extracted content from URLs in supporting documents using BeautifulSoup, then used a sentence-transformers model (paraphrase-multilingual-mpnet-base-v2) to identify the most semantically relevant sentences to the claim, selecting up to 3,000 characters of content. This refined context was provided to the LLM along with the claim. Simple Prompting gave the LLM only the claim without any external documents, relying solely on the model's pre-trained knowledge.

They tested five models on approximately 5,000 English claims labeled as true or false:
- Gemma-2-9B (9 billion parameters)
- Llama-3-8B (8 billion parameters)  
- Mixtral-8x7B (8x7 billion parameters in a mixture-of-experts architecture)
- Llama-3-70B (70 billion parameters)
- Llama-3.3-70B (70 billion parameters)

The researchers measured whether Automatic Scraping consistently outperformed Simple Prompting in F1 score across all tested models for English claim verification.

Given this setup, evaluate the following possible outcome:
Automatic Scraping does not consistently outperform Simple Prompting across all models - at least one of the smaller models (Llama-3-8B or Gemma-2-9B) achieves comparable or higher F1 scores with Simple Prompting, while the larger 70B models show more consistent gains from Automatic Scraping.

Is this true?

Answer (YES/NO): NO